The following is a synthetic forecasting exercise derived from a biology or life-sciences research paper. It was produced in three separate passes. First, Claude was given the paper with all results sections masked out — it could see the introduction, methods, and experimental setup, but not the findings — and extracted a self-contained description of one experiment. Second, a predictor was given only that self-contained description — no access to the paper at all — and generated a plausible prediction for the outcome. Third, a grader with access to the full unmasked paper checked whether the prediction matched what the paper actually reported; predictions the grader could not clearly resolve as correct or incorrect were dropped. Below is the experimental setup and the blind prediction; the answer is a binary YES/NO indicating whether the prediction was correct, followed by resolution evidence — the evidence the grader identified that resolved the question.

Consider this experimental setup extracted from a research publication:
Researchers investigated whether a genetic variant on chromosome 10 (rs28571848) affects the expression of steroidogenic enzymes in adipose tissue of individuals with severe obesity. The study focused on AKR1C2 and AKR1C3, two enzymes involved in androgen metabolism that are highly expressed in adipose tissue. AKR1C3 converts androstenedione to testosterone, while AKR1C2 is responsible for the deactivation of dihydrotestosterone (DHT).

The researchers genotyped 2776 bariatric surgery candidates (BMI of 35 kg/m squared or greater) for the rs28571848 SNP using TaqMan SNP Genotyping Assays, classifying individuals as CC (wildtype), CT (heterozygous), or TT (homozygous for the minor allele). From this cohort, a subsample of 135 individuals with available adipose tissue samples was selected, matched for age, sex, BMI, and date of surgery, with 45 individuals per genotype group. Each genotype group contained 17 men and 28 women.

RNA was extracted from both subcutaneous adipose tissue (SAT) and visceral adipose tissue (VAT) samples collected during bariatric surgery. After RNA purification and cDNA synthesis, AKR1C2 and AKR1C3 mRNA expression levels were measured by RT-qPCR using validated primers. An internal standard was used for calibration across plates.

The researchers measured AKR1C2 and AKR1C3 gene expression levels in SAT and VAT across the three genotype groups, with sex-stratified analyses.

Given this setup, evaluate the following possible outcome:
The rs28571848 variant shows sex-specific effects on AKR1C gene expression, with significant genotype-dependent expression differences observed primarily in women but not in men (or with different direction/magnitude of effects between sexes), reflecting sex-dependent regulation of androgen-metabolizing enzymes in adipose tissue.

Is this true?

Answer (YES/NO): YES